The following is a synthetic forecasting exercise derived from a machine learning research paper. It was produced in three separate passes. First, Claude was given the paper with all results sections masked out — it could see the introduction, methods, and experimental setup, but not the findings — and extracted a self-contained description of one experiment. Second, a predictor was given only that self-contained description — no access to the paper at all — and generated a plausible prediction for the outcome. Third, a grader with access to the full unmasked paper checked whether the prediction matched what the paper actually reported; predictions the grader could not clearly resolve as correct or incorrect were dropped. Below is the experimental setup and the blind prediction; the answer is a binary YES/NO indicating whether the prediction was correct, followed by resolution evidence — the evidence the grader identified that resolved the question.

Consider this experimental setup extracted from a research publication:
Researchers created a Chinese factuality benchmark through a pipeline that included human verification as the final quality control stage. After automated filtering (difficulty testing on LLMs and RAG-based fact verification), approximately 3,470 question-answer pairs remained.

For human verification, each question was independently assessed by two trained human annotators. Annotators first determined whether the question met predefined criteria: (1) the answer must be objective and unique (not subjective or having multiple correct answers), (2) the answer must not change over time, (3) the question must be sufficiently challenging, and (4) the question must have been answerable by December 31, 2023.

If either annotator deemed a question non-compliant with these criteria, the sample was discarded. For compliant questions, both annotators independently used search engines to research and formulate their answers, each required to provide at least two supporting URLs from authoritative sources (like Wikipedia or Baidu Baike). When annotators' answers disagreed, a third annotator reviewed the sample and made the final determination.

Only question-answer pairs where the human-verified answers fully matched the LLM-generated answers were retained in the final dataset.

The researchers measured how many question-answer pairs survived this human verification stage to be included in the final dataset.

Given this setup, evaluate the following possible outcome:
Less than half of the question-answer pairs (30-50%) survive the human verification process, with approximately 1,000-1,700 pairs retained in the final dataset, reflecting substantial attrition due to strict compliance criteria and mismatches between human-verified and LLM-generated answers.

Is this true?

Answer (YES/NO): NO